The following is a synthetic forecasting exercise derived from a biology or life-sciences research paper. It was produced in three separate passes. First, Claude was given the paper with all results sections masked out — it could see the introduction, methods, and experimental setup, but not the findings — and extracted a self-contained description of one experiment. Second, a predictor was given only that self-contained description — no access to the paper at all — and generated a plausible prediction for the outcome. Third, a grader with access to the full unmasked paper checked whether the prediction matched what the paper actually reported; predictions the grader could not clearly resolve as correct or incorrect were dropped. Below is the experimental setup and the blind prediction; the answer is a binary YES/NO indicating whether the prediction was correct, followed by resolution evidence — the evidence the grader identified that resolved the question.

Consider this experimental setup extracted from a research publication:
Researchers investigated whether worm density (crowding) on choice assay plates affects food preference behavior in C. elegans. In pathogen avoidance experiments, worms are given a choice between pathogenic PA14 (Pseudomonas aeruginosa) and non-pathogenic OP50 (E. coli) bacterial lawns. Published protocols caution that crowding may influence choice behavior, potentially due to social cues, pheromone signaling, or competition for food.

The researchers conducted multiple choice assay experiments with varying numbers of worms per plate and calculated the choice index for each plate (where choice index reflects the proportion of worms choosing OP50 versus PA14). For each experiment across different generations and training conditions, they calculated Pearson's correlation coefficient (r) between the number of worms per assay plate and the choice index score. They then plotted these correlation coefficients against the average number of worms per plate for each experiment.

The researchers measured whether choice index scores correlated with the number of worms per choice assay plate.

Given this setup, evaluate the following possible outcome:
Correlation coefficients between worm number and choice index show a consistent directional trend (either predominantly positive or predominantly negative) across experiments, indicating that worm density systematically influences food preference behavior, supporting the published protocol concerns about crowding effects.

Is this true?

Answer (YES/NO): NO